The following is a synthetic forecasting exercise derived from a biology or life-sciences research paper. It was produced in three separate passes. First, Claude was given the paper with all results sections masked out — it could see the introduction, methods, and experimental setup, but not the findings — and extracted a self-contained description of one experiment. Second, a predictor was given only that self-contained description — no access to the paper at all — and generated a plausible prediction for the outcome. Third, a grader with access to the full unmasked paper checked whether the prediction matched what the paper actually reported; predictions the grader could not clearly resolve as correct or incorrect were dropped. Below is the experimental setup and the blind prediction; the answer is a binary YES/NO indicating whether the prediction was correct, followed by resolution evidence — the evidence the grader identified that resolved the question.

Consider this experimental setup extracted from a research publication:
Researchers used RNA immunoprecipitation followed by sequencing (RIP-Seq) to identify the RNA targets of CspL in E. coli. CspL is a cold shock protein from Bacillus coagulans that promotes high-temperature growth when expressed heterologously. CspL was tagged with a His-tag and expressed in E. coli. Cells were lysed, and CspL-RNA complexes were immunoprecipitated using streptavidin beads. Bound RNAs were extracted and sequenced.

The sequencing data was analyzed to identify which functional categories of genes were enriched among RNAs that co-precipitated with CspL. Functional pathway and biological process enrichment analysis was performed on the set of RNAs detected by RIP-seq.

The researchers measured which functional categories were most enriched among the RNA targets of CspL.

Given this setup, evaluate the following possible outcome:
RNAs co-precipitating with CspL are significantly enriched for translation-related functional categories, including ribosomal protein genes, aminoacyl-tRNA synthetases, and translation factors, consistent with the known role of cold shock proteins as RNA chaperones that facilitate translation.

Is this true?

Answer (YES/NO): NO